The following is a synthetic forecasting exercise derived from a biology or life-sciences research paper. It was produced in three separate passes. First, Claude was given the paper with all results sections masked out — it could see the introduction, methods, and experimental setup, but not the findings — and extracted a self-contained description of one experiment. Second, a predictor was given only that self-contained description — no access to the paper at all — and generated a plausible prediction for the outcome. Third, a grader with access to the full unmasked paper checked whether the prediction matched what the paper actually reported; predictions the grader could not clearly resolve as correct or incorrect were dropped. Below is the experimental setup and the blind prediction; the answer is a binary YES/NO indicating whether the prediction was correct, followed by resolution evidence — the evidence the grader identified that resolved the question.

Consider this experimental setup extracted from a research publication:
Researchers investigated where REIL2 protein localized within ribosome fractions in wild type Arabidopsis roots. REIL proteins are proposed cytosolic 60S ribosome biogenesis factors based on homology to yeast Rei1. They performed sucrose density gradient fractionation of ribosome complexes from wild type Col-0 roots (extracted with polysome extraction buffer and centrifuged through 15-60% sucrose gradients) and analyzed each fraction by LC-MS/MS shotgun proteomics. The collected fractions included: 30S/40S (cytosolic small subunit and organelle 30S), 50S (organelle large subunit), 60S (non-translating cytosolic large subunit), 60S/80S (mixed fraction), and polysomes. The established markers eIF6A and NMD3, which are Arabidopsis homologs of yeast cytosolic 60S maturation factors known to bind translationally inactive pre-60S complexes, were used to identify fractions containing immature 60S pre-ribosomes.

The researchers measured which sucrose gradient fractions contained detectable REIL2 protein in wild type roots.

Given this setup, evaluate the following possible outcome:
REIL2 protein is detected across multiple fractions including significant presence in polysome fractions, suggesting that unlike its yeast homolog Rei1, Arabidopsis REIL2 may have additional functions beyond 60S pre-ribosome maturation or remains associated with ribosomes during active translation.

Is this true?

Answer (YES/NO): NO